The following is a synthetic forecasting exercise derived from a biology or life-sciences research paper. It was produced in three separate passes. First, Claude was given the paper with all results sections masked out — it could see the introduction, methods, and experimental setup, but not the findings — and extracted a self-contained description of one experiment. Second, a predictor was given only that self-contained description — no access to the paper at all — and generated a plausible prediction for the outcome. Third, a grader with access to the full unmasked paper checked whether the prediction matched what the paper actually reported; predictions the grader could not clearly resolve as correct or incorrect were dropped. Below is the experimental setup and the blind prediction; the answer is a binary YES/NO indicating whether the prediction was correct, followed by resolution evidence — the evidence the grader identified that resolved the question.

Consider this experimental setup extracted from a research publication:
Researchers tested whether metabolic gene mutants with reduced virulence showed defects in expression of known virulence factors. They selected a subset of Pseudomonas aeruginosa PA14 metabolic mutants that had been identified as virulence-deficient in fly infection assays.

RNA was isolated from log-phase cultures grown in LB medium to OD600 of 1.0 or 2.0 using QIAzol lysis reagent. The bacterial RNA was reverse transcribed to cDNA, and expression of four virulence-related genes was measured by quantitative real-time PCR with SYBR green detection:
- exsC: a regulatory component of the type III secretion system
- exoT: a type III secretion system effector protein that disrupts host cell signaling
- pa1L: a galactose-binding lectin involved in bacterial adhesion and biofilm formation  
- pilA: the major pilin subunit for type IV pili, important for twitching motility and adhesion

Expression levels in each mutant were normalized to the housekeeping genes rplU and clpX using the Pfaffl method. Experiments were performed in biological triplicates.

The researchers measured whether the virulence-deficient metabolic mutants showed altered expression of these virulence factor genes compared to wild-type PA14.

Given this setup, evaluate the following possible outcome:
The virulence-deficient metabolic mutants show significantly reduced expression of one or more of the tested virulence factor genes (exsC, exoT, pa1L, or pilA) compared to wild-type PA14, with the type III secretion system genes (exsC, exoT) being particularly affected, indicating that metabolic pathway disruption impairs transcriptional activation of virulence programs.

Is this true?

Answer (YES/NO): YES